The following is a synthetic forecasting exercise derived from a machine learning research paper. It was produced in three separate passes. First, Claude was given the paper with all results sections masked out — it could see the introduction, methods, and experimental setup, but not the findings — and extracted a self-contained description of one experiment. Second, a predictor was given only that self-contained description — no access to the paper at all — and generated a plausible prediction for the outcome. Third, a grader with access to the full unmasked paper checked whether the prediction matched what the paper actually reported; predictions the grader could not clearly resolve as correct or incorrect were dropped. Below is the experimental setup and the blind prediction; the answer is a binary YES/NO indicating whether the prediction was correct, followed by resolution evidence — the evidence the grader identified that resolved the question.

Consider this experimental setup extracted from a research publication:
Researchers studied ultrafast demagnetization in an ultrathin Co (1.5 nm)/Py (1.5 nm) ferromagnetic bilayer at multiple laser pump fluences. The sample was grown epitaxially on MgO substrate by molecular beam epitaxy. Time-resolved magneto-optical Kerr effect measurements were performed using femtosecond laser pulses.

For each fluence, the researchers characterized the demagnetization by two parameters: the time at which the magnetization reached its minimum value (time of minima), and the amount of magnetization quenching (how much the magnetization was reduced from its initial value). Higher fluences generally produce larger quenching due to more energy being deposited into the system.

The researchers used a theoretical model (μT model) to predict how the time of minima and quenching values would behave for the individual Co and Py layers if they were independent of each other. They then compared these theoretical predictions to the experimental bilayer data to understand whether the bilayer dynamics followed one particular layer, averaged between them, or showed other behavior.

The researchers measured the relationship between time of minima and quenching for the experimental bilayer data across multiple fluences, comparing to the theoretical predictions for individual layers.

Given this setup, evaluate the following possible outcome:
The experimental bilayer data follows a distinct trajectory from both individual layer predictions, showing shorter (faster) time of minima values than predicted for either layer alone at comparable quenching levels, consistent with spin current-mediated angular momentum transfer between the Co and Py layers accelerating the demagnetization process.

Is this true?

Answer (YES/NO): NO